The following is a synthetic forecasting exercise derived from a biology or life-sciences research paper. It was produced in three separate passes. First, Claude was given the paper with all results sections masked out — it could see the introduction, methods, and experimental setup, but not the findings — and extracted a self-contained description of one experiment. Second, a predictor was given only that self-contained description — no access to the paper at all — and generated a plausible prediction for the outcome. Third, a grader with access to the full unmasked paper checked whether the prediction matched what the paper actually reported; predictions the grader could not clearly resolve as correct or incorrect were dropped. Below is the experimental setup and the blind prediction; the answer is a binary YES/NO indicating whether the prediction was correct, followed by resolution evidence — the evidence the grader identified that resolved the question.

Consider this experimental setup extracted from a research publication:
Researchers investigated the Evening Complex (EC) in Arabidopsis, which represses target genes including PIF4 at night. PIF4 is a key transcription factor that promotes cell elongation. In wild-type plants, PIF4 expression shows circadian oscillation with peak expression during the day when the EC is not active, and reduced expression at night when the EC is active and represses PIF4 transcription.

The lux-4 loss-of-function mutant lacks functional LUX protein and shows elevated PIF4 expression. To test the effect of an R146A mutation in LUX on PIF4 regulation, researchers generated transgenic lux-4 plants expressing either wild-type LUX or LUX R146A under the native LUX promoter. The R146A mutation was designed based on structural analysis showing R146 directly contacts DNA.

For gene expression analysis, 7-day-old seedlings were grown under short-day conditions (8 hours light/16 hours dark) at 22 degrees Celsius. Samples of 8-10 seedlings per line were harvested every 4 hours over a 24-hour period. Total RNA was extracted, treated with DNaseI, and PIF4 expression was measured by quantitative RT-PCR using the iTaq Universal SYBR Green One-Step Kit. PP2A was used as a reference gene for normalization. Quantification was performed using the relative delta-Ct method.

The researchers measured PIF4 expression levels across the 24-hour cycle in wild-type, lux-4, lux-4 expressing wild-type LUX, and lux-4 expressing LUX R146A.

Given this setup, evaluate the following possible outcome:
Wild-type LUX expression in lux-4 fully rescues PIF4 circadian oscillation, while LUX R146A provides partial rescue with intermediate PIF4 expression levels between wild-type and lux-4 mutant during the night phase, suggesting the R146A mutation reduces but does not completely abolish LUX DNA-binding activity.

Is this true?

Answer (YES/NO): NO